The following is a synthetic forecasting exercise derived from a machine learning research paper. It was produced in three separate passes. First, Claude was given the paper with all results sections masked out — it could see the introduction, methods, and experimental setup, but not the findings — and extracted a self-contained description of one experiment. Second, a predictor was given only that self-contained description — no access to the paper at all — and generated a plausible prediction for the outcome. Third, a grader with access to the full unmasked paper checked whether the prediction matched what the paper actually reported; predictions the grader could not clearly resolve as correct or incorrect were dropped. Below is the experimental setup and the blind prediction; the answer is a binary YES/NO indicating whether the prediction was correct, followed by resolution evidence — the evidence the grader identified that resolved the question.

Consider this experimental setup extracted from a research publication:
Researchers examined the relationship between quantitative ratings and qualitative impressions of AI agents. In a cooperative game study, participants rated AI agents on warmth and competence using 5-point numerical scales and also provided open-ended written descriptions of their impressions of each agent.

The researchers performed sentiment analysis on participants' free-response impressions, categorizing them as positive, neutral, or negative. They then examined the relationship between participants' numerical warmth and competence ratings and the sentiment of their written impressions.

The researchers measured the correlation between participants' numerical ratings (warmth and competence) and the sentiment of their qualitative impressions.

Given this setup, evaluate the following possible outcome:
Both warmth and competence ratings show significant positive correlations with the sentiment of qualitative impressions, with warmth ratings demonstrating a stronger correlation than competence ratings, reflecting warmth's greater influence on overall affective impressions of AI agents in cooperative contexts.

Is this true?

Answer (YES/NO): NO